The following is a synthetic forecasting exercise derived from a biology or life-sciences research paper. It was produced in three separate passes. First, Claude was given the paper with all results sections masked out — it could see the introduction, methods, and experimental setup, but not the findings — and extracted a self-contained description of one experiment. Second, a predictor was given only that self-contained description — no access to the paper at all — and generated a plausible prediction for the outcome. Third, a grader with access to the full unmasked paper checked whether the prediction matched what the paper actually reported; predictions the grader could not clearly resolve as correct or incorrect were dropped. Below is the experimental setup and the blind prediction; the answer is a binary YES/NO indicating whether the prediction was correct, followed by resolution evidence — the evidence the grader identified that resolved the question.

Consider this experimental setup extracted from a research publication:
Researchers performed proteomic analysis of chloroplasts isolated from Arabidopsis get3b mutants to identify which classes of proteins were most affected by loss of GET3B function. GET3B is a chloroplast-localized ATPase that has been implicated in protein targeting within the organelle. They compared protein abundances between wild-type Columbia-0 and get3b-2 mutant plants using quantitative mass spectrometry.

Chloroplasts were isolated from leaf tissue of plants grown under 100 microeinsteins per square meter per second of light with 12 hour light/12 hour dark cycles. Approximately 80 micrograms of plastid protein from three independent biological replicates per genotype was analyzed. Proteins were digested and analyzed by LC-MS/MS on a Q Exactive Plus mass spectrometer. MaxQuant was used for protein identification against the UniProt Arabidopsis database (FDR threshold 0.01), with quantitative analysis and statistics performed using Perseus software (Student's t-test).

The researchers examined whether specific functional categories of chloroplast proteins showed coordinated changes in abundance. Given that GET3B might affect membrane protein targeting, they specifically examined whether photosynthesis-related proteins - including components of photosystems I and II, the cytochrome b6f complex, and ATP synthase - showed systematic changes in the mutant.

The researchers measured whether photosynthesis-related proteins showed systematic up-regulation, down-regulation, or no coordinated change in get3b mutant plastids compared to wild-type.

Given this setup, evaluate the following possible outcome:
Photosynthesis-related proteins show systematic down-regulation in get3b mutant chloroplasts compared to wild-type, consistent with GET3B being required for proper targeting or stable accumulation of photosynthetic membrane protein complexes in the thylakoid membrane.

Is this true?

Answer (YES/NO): NO